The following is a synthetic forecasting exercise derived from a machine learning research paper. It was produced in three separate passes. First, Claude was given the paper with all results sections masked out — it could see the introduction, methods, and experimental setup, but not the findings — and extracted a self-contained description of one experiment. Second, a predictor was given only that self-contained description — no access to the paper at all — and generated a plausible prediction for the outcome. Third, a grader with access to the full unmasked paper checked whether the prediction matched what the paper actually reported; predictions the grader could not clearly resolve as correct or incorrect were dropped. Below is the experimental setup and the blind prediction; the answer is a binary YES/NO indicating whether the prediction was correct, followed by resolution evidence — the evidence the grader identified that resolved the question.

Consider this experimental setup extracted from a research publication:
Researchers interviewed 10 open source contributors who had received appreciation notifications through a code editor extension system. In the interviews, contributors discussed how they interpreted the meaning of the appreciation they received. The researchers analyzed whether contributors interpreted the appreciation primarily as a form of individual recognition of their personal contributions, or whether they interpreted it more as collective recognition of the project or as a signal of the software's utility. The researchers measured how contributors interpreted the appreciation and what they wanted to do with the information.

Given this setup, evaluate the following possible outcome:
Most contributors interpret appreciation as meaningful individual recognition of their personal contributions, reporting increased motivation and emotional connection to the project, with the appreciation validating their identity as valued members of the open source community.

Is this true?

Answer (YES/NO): NO